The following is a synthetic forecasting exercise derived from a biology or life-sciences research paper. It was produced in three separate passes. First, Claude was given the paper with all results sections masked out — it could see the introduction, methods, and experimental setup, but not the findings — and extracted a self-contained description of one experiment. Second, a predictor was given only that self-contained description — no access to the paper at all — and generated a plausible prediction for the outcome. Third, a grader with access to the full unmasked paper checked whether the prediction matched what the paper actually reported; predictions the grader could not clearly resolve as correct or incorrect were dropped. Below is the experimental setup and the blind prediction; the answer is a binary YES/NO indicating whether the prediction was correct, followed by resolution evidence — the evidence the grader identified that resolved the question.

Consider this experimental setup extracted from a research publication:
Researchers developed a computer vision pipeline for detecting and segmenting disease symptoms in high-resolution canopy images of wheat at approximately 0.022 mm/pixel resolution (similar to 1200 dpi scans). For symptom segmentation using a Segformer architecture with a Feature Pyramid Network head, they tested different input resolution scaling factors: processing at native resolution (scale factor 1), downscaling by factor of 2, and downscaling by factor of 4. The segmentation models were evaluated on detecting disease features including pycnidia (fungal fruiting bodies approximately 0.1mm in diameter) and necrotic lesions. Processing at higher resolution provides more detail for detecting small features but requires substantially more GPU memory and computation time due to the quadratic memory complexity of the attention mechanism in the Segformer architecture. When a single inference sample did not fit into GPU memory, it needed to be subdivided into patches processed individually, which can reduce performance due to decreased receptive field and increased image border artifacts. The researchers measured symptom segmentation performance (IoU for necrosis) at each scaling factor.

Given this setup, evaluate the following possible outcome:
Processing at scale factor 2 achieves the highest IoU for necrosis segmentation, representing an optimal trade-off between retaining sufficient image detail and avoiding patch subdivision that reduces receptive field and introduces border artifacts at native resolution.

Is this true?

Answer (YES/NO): NO